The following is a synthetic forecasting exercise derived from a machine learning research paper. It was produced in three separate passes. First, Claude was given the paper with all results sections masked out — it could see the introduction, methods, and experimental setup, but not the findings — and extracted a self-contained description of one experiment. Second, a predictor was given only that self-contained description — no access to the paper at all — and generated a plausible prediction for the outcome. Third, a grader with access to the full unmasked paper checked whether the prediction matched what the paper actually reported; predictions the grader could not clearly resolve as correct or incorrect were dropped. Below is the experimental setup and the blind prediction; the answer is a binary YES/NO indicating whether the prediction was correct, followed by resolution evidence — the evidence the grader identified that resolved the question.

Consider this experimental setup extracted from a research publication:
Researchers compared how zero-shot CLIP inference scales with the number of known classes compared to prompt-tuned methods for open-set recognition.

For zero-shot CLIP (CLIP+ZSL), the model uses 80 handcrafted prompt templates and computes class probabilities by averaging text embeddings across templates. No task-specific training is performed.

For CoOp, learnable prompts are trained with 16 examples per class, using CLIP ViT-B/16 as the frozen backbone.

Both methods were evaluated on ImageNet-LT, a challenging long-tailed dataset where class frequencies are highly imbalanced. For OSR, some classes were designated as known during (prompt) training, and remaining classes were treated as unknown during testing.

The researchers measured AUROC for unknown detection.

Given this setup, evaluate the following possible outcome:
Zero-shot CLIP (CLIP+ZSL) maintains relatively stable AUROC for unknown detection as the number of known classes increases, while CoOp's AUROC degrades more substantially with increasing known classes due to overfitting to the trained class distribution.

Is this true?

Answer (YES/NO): NO